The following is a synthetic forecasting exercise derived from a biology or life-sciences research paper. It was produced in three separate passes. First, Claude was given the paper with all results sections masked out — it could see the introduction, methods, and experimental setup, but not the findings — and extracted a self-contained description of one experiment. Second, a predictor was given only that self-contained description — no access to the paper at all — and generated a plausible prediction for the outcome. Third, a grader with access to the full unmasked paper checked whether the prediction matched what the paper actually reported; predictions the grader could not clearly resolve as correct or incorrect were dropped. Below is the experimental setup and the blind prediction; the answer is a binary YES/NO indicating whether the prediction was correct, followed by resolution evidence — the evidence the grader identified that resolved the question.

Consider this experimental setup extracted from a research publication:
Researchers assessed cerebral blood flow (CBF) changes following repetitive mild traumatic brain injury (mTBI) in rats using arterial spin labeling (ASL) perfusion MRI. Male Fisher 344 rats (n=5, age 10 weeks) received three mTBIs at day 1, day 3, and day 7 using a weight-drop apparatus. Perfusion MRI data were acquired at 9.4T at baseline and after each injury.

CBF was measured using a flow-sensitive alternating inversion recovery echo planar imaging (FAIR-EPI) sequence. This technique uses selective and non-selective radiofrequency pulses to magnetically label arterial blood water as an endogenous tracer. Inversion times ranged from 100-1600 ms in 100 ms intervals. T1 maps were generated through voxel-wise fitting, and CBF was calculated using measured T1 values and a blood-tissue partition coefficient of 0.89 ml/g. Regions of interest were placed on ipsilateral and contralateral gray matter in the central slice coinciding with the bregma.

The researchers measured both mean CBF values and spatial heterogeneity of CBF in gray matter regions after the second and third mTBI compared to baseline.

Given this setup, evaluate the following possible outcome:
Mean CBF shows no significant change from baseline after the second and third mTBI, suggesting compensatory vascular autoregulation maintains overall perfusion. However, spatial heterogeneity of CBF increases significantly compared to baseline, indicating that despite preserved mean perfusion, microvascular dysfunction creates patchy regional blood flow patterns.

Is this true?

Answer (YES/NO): NO